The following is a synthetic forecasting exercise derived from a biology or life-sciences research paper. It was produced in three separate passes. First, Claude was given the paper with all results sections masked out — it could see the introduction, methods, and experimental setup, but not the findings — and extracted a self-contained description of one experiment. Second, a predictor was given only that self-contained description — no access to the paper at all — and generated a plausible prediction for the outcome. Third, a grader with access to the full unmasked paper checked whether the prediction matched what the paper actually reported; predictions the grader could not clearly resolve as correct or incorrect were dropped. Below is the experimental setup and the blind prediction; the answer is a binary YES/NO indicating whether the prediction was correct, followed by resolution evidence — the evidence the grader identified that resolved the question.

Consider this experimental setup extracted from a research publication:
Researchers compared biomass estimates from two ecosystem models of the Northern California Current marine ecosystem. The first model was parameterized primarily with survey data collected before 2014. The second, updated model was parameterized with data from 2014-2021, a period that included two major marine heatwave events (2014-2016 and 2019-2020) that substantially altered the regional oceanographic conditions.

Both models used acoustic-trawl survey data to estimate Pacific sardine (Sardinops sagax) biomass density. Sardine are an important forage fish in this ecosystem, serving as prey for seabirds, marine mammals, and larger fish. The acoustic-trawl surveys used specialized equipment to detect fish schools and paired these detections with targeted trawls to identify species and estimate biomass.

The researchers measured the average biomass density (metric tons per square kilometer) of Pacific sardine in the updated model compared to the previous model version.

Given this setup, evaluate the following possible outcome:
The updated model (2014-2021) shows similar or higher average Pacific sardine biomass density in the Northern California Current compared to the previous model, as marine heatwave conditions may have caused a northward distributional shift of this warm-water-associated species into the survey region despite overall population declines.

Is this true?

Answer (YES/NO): NO